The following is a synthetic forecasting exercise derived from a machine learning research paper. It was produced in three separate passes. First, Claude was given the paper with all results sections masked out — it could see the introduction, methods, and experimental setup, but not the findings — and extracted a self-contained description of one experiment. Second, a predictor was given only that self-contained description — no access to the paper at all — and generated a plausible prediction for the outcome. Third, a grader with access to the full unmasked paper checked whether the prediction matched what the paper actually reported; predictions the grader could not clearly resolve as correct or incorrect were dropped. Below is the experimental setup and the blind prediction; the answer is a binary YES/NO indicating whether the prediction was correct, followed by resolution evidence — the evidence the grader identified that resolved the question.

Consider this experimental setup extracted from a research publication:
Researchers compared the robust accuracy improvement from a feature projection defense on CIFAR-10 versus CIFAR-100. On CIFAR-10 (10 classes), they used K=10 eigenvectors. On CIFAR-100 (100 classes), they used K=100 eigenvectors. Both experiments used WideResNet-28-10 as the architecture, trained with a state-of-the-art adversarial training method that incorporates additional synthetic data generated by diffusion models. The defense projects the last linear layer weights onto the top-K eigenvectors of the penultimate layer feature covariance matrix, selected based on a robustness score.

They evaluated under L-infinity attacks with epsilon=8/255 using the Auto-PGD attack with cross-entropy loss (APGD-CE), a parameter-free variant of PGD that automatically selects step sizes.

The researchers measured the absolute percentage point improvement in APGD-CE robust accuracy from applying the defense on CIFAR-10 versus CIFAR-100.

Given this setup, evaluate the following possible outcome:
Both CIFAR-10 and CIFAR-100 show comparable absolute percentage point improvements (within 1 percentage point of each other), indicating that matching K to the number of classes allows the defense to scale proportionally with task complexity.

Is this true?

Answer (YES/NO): NO